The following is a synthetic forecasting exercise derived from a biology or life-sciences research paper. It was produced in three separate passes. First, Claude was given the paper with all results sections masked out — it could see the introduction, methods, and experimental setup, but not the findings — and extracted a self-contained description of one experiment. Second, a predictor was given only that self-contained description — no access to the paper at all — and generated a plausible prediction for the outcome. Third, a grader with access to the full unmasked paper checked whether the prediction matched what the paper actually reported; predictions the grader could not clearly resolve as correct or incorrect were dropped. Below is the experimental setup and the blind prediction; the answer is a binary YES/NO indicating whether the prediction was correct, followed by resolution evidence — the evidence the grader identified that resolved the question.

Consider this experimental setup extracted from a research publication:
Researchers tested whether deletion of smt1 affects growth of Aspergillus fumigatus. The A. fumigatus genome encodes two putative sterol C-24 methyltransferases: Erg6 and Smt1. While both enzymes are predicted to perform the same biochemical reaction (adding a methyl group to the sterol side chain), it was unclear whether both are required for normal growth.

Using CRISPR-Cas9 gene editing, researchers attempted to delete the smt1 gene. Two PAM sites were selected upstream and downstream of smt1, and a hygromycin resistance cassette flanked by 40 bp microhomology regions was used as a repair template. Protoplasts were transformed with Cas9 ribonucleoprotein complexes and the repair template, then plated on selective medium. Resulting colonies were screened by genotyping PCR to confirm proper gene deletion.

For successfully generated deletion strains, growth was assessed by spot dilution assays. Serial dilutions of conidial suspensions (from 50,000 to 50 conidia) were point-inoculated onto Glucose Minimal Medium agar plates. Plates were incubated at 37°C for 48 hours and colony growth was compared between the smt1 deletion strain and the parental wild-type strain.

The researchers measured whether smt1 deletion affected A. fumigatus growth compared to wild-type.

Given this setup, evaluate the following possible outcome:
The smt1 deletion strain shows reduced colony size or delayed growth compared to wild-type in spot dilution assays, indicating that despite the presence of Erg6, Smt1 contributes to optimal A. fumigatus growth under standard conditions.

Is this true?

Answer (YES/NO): NO